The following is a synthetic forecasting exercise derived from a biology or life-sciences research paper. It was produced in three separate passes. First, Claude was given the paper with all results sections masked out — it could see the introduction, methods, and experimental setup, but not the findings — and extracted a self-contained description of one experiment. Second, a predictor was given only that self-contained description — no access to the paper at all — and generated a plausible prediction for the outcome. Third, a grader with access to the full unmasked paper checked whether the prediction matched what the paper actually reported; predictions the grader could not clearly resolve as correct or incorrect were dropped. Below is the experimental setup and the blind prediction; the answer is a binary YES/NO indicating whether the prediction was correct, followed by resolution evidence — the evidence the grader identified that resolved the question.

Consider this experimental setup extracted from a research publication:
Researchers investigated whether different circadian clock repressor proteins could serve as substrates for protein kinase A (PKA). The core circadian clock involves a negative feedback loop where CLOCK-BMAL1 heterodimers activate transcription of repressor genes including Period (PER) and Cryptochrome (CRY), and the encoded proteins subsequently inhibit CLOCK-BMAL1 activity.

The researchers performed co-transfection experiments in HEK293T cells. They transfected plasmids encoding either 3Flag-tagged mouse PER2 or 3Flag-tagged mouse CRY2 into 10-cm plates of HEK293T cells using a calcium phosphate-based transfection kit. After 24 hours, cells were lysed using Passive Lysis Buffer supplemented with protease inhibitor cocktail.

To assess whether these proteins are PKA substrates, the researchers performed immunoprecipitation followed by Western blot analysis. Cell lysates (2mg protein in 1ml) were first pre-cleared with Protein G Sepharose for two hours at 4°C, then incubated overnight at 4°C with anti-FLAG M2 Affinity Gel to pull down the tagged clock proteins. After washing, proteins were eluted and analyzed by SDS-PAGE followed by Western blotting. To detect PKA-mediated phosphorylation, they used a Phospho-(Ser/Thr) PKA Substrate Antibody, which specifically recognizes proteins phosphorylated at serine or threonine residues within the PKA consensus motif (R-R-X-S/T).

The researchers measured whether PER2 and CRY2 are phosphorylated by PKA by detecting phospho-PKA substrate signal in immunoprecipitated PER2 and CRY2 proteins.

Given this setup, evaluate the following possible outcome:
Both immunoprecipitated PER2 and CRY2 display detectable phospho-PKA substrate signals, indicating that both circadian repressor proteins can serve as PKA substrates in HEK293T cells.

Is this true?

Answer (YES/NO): NO